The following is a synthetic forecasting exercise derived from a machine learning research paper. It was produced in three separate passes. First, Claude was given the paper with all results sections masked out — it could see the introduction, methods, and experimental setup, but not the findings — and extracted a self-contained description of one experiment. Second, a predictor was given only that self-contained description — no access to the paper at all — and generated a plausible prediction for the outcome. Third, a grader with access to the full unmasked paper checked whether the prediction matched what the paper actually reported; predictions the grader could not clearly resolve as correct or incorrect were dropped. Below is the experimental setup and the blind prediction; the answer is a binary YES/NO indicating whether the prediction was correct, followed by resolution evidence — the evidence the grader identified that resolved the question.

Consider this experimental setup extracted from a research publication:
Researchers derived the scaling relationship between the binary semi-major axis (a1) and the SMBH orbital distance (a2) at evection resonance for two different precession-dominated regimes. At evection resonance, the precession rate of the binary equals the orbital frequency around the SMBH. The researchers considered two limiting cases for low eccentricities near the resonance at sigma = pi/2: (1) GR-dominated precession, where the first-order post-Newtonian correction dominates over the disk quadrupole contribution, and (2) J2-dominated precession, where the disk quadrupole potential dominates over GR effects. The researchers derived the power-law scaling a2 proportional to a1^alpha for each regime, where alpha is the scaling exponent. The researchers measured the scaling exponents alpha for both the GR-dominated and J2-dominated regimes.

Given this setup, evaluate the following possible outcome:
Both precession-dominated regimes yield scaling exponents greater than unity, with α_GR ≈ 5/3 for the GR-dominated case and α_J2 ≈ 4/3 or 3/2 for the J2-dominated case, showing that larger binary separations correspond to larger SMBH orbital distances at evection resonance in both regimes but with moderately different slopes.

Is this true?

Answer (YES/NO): NO